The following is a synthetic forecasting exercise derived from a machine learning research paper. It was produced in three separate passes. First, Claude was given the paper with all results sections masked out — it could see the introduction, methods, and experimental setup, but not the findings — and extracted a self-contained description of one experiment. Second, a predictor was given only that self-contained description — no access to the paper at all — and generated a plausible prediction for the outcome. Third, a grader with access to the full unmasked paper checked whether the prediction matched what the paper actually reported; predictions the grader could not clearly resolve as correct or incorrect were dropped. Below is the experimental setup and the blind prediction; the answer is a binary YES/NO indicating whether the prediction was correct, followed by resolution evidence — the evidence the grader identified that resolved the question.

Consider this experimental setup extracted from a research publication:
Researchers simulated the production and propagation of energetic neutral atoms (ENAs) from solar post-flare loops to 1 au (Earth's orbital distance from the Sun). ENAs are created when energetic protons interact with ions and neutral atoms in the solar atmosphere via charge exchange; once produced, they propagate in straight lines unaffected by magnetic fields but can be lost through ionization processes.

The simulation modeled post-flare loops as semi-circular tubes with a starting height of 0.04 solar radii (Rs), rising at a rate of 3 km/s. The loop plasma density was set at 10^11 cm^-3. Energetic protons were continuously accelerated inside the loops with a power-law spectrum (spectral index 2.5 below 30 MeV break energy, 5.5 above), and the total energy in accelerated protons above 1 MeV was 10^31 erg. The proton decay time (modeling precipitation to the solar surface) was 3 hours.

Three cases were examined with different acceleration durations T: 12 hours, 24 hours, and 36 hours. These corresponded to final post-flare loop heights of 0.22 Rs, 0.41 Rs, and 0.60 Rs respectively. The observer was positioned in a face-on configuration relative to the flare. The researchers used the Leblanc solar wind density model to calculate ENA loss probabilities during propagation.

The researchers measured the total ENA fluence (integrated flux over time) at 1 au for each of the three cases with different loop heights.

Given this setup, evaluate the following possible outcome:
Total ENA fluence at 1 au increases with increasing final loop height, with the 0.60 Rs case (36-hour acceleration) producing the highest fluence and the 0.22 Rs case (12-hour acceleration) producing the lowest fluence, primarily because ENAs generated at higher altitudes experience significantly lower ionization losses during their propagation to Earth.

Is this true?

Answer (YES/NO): YES